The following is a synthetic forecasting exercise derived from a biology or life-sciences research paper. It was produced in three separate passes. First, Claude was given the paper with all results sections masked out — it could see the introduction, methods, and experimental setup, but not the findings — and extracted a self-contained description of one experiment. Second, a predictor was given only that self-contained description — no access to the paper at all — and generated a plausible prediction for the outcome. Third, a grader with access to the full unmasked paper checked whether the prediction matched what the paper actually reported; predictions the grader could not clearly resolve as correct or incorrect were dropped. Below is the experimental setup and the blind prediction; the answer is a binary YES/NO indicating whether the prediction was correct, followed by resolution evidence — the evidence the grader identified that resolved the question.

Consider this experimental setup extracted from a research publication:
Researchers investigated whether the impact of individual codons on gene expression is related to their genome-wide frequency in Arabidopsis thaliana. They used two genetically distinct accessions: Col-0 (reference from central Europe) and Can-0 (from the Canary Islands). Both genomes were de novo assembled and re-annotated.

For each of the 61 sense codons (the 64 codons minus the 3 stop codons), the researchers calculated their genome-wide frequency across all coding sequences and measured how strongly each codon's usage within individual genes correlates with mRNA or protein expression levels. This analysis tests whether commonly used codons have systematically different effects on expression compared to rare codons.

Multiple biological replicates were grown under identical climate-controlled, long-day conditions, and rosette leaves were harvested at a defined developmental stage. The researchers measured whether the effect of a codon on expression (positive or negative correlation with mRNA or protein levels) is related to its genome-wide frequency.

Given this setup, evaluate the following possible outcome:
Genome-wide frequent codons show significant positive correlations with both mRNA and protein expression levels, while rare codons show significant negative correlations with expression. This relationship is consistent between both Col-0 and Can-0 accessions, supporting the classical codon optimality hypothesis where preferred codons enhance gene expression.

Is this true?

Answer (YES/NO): NO